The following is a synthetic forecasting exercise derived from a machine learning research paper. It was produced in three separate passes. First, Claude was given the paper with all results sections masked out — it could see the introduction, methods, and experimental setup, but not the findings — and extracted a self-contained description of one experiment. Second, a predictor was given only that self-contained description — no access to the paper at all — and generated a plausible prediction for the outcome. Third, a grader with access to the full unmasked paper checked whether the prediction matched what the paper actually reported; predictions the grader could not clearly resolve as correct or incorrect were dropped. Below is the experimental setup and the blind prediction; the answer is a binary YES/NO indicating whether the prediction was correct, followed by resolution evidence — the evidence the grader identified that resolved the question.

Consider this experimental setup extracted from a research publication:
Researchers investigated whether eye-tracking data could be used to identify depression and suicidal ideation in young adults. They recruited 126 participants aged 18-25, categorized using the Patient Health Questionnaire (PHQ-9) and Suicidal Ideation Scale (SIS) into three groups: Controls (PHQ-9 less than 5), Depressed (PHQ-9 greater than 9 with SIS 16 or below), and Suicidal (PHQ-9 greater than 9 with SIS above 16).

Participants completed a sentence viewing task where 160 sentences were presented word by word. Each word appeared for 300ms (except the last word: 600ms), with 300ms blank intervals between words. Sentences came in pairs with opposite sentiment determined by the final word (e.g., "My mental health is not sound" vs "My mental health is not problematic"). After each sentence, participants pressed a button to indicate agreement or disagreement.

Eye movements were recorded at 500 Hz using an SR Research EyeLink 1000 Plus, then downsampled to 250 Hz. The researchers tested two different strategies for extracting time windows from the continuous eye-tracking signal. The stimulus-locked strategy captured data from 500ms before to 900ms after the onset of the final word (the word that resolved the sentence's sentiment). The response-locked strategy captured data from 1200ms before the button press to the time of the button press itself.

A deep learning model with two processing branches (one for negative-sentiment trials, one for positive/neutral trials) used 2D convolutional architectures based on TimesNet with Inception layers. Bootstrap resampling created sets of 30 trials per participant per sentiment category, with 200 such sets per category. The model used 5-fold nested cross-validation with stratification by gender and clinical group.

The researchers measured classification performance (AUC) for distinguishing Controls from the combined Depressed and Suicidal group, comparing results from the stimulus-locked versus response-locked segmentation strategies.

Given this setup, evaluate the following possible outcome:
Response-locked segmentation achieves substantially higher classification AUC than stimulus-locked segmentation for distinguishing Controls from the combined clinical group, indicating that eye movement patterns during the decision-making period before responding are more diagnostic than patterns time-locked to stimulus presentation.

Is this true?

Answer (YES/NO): YES